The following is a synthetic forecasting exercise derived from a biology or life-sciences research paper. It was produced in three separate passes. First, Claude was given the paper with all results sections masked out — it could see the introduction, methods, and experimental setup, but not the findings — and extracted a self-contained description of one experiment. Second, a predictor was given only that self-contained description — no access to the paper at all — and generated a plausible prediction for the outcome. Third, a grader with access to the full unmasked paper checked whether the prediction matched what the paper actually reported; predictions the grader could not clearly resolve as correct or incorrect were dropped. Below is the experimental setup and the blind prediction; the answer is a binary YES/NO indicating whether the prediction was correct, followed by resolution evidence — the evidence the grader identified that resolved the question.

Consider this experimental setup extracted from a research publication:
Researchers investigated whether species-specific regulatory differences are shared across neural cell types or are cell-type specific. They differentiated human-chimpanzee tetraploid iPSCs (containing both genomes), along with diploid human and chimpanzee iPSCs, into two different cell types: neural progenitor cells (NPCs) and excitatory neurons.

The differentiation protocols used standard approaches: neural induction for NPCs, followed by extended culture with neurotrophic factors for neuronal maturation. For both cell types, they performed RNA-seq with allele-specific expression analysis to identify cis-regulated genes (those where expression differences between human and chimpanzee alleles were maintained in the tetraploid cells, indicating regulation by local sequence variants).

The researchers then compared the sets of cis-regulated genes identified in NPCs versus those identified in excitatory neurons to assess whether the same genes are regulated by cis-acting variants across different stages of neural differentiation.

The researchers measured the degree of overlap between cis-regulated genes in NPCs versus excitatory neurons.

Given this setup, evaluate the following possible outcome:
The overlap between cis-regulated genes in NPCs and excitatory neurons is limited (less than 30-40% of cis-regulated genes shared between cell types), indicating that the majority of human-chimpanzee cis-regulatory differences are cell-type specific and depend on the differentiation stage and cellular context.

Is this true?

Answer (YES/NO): NO